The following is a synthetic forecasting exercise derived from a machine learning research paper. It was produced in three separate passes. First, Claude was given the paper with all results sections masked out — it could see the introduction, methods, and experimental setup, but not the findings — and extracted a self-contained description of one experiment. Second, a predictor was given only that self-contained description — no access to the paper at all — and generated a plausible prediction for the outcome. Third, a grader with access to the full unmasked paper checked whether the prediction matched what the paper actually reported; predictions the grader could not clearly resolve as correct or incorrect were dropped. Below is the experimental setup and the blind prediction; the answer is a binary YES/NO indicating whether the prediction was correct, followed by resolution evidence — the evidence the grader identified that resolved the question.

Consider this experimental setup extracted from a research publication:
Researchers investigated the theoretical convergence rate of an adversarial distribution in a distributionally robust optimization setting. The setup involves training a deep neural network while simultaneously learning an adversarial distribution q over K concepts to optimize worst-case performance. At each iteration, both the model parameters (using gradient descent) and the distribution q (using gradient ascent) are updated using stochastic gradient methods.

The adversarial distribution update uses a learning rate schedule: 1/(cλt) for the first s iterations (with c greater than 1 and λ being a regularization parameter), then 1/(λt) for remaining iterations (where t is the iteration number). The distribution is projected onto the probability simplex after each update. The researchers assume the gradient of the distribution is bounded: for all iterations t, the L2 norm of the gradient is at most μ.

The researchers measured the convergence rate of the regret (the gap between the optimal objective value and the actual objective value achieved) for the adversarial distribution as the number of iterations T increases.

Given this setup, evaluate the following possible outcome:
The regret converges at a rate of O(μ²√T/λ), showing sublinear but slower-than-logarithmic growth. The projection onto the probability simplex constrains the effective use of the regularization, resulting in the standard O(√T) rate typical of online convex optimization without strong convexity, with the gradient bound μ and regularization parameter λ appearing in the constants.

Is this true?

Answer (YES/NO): NO